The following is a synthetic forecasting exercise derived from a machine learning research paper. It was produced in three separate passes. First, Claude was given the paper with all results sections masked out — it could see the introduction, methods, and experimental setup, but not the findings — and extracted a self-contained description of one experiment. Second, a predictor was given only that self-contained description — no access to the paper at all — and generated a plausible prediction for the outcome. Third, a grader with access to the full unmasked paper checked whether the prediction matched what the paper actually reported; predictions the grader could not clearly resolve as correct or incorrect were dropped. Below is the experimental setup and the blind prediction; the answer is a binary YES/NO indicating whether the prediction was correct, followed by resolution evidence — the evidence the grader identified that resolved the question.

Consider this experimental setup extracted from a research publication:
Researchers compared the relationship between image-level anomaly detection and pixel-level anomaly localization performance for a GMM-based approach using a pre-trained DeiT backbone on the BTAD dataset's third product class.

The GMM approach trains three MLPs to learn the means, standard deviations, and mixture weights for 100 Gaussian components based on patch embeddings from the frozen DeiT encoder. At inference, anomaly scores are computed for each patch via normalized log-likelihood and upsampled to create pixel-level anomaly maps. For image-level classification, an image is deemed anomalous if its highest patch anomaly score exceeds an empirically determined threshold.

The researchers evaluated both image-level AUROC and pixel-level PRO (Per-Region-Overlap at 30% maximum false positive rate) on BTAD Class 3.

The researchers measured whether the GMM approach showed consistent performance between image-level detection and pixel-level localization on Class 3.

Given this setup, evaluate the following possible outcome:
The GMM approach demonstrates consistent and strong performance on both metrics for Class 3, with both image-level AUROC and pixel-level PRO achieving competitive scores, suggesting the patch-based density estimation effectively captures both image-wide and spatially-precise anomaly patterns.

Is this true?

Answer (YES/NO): NO